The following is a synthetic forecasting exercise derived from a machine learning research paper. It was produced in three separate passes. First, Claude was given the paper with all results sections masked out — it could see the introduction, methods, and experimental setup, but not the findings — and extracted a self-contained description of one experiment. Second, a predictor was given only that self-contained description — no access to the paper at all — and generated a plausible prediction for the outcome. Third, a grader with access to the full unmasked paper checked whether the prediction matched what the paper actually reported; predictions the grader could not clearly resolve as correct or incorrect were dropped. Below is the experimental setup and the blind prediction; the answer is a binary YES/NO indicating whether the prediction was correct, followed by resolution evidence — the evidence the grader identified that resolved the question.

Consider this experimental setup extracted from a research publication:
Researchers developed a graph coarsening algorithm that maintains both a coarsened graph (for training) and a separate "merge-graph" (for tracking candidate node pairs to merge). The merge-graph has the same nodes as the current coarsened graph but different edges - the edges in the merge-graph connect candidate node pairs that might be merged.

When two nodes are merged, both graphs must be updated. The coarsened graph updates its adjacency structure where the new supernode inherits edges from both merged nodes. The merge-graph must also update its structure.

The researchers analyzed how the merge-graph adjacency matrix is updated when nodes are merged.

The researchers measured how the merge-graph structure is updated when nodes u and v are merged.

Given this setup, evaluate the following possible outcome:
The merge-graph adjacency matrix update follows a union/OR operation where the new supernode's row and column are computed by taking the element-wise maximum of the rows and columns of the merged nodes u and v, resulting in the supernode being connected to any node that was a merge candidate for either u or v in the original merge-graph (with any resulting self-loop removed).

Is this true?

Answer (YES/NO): NO